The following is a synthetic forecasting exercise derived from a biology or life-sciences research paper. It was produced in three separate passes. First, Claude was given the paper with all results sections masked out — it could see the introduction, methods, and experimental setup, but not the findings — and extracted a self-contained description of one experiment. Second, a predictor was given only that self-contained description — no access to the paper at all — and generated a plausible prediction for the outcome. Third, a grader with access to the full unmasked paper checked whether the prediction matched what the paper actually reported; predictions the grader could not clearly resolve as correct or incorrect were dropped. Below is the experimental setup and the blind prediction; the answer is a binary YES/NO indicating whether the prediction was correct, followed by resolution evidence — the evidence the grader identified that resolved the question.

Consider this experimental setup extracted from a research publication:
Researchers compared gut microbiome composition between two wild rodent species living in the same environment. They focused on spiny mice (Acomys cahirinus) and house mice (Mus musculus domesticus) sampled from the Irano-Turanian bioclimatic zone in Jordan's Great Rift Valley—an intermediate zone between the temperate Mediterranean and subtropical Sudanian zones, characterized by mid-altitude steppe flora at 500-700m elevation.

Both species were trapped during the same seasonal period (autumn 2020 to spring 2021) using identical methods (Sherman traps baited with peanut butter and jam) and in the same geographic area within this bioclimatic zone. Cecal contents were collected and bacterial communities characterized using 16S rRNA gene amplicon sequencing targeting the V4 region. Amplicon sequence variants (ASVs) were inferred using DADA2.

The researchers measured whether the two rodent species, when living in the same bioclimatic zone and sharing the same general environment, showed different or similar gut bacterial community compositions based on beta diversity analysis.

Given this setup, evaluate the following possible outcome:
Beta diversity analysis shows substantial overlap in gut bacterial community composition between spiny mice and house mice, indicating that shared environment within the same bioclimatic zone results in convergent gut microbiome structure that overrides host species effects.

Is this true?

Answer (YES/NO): YES